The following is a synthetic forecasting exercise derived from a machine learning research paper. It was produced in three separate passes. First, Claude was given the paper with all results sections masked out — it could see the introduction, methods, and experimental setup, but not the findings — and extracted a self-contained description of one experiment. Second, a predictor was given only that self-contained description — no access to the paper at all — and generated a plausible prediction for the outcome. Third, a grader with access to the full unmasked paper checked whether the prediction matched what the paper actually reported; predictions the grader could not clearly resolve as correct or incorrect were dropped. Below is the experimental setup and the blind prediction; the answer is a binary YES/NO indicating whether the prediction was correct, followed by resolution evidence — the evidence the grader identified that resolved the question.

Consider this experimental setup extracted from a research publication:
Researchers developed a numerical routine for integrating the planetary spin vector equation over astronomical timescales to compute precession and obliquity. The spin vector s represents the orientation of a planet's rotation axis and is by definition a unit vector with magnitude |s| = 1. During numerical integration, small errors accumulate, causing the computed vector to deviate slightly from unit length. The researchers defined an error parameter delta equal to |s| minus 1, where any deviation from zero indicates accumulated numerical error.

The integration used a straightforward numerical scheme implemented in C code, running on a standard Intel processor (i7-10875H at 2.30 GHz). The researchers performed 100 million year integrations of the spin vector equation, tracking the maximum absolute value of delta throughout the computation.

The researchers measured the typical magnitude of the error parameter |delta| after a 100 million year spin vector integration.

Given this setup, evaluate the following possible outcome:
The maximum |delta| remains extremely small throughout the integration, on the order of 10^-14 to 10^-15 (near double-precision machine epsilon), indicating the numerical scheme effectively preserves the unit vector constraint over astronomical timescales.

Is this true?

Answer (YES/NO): NO